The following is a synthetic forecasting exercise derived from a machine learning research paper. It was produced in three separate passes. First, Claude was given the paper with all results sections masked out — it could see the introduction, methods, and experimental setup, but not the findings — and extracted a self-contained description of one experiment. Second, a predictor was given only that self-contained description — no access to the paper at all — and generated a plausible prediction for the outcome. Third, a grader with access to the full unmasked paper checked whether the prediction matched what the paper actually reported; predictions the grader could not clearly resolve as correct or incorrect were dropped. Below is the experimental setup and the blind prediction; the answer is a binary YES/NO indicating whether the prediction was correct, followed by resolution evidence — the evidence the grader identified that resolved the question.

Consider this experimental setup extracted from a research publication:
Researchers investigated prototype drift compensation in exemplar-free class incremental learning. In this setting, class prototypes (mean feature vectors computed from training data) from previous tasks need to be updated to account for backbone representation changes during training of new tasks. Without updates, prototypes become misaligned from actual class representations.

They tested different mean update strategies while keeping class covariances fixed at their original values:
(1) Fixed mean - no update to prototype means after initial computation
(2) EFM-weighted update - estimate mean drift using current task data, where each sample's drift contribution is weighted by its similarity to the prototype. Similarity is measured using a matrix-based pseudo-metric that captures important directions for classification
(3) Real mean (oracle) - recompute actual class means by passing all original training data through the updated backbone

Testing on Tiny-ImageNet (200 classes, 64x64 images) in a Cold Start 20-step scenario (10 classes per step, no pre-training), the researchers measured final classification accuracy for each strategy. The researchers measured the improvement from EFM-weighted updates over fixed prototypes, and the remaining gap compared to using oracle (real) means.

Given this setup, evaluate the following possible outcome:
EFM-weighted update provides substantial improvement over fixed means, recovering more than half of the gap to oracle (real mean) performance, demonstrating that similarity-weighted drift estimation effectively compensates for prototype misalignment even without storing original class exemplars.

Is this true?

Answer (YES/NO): NO